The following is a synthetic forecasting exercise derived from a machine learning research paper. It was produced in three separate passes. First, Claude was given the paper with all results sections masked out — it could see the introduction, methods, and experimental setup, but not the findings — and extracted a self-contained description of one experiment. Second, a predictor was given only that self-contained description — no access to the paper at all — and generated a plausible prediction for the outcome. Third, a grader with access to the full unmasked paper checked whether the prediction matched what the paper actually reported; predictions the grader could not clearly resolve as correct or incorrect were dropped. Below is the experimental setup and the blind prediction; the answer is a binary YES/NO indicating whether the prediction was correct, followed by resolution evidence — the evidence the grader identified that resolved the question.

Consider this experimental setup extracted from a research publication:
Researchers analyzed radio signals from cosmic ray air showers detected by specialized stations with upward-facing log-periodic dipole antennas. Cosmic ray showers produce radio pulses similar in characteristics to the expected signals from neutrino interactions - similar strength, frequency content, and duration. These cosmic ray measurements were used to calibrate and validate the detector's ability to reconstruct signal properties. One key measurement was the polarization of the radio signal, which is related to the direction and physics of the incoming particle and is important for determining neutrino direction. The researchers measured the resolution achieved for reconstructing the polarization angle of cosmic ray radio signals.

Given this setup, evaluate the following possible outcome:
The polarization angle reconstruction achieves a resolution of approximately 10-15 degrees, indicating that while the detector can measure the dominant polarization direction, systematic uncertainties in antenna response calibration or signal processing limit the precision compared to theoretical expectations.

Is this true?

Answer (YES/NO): NO